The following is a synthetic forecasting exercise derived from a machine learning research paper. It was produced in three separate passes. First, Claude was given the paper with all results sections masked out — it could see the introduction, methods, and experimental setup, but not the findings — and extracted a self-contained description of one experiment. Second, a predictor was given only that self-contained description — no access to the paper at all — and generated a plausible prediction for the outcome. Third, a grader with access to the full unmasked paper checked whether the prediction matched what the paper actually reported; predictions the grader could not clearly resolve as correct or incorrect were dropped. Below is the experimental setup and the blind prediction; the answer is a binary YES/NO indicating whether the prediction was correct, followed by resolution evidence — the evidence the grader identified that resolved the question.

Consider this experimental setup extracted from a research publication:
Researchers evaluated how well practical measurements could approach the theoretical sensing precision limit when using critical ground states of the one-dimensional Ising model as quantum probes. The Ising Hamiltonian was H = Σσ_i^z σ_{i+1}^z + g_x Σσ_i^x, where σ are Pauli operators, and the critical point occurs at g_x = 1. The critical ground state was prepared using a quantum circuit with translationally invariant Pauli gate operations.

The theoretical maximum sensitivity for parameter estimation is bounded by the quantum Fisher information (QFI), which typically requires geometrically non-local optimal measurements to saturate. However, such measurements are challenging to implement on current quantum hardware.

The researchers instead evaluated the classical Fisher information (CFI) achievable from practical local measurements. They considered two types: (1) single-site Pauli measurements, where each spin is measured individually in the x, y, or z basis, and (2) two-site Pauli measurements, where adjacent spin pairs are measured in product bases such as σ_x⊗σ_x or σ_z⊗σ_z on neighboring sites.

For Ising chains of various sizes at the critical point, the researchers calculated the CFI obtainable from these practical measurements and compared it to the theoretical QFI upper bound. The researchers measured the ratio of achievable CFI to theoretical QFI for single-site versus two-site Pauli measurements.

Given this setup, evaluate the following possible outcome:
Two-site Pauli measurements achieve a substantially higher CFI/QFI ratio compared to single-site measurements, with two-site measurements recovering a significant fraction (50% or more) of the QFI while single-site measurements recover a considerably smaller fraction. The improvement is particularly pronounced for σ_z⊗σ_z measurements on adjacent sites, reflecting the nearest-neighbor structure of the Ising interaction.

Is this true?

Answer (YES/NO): NO